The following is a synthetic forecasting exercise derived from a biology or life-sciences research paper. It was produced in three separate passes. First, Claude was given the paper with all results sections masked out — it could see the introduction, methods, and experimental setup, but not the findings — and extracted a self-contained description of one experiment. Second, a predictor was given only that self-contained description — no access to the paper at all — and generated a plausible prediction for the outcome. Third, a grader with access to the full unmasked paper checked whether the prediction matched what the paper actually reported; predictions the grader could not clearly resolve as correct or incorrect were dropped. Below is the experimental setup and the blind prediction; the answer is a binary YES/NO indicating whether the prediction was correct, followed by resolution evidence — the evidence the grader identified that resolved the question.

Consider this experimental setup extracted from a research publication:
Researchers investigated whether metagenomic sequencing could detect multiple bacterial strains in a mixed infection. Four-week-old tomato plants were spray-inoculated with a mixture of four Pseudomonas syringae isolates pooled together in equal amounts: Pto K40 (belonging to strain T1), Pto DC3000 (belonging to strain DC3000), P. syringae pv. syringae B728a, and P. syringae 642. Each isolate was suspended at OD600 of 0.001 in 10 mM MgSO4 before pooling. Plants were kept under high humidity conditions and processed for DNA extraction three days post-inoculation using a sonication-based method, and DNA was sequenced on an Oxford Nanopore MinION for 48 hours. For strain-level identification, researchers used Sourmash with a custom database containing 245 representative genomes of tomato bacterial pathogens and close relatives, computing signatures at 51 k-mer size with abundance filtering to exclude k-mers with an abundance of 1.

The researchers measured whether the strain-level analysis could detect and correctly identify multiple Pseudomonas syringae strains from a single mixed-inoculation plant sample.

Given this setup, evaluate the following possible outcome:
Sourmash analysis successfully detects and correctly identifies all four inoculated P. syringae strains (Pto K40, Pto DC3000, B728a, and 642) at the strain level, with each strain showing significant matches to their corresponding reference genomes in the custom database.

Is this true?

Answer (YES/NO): NO